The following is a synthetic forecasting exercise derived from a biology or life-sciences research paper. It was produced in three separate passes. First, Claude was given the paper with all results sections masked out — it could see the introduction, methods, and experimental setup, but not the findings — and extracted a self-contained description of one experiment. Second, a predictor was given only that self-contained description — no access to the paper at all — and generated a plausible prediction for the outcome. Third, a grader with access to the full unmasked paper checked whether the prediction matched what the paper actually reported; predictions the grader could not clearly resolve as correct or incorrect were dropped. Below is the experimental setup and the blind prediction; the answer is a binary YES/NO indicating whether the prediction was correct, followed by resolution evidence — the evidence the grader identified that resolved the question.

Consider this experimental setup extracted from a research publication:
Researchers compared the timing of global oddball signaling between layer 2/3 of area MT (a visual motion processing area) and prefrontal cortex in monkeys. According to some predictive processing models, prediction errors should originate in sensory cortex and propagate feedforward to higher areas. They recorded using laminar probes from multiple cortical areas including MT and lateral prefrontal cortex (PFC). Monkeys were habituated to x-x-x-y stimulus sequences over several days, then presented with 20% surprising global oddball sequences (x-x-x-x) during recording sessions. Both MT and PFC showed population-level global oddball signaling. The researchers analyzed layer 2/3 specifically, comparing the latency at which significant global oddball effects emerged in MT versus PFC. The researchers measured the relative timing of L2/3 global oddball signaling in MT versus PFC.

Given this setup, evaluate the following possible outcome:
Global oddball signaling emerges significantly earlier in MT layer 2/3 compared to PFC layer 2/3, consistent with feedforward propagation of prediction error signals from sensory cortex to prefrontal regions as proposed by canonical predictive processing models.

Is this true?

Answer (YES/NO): NO